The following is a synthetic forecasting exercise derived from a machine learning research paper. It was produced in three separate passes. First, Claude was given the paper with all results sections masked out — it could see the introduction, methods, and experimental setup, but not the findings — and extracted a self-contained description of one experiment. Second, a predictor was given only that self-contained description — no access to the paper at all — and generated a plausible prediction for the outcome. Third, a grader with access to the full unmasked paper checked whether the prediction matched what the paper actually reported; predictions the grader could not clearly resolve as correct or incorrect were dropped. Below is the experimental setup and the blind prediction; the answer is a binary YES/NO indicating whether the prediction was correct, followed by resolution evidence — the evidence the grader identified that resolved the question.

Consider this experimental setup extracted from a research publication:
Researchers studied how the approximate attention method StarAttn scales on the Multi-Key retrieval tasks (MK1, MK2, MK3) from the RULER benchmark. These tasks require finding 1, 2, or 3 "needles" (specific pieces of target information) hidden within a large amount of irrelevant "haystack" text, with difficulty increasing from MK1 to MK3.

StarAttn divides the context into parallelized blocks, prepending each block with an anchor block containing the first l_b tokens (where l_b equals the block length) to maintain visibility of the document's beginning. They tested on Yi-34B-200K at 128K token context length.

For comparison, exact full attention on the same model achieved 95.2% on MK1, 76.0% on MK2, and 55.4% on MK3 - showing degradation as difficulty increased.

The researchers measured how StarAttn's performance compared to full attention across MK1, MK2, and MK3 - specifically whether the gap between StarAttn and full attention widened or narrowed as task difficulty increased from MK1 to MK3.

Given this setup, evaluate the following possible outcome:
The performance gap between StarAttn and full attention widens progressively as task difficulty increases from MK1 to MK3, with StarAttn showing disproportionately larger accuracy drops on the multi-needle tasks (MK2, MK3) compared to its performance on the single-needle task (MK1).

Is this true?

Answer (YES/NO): NO